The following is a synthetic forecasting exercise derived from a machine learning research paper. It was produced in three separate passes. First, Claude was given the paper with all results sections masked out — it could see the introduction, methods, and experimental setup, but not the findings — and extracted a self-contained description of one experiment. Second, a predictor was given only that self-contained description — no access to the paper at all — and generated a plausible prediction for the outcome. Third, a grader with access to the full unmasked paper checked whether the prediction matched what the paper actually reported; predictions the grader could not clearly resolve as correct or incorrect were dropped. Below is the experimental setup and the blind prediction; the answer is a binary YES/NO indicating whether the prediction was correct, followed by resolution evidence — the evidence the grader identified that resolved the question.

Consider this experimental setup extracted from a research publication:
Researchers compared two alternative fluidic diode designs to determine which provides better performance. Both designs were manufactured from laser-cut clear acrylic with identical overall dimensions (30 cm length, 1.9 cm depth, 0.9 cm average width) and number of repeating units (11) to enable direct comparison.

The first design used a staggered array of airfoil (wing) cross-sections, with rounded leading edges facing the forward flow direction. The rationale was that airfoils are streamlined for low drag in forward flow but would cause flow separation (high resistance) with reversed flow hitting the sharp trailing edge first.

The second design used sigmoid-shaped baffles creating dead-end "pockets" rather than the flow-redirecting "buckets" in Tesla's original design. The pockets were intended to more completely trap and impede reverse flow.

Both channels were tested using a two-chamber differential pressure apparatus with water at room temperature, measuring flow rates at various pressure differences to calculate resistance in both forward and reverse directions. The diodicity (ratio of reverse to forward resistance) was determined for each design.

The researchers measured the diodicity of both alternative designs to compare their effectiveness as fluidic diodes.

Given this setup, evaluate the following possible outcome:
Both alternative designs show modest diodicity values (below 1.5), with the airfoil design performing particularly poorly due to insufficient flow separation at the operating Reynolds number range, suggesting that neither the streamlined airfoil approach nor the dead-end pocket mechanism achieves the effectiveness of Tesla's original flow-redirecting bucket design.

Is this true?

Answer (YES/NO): NO